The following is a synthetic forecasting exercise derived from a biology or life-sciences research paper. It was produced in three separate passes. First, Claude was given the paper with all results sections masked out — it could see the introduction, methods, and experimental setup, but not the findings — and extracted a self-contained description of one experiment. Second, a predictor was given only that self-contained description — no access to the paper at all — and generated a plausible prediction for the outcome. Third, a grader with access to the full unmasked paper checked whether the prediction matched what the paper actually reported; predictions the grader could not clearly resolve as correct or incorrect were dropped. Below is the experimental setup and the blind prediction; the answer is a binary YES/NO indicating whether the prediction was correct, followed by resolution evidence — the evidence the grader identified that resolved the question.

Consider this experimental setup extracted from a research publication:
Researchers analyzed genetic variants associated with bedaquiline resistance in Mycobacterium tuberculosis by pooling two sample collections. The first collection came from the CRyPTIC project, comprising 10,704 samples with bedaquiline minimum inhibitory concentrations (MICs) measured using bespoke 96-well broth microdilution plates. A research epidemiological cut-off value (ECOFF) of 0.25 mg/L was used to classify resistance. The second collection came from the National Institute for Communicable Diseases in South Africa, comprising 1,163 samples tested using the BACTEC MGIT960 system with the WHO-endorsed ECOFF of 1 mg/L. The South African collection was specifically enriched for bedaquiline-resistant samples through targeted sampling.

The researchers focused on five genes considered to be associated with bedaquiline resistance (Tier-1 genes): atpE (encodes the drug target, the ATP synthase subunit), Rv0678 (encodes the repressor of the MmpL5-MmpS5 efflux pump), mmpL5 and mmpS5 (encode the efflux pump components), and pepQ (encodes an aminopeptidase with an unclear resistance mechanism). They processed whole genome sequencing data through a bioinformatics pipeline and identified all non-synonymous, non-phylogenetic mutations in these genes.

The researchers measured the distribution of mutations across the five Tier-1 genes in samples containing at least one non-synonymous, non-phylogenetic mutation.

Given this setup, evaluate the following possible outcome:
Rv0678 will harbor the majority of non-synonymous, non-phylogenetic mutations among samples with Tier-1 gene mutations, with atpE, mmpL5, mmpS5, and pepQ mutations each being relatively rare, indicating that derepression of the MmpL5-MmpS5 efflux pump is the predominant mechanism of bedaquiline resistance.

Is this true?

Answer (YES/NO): NO